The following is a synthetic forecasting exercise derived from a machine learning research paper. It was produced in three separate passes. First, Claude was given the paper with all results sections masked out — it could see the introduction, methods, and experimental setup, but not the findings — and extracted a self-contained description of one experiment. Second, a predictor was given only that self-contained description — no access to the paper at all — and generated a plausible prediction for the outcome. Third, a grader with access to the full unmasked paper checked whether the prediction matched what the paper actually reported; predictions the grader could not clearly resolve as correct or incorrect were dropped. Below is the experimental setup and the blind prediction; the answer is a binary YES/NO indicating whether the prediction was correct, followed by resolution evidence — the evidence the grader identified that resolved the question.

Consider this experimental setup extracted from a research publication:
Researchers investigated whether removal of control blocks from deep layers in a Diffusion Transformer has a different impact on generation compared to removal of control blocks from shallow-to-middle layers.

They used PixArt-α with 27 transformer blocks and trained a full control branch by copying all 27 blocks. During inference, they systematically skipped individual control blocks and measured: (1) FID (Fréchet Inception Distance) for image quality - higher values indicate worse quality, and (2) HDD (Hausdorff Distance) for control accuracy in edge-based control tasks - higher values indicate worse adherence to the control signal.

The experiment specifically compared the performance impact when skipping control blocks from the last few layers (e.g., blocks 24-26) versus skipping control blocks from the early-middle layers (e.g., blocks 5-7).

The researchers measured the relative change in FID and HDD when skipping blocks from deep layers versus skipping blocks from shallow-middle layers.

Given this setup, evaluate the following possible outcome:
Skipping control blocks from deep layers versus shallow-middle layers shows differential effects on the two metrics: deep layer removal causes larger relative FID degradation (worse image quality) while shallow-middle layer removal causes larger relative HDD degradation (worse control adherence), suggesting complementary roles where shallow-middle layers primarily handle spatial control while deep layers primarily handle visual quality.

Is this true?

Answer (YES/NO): NO